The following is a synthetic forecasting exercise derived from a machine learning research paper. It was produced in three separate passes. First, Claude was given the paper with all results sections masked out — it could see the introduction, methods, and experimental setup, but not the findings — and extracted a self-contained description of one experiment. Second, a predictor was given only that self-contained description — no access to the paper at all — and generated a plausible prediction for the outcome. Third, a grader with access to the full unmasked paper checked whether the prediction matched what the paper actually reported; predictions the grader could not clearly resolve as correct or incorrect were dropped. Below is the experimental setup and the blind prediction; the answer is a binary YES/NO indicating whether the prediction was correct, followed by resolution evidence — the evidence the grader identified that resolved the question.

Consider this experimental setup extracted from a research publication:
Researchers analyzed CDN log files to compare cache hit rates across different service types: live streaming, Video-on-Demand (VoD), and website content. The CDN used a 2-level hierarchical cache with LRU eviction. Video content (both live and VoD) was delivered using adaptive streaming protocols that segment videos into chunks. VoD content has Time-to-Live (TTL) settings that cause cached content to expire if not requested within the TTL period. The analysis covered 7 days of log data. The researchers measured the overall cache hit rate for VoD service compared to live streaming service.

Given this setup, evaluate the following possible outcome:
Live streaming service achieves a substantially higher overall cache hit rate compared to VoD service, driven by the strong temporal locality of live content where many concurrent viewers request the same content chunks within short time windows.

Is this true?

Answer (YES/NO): NO